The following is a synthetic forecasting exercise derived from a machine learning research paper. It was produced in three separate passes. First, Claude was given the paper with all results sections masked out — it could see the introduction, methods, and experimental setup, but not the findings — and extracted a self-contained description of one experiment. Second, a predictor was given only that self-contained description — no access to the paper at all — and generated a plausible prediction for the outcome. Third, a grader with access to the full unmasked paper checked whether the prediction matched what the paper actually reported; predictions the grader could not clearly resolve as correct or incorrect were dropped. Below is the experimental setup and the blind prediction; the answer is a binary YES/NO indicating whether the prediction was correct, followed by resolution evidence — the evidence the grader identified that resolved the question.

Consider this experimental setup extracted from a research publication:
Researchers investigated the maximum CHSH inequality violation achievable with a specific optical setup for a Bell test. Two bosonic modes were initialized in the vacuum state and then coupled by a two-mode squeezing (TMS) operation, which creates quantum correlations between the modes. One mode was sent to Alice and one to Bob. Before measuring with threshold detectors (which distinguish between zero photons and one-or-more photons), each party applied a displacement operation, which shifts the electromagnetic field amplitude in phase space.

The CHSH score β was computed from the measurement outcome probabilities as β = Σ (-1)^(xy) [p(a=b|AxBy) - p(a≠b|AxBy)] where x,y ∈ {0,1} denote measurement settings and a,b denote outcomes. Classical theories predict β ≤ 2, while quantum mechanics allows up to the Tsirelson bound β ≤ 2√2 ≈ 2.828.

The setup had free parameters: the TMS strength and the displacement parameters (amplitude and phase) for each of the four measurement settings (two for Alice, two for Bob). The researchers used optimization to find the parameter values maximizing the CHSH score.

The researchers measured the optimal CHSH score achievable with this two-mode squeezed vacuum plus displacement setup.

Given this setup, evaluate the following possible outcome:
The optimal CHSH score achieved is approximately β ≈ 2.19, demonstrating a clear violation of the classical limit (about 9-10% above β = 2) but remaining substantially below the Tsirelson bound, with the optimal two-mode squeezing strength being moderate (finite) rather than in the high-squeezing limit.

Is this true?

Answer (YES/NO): NO